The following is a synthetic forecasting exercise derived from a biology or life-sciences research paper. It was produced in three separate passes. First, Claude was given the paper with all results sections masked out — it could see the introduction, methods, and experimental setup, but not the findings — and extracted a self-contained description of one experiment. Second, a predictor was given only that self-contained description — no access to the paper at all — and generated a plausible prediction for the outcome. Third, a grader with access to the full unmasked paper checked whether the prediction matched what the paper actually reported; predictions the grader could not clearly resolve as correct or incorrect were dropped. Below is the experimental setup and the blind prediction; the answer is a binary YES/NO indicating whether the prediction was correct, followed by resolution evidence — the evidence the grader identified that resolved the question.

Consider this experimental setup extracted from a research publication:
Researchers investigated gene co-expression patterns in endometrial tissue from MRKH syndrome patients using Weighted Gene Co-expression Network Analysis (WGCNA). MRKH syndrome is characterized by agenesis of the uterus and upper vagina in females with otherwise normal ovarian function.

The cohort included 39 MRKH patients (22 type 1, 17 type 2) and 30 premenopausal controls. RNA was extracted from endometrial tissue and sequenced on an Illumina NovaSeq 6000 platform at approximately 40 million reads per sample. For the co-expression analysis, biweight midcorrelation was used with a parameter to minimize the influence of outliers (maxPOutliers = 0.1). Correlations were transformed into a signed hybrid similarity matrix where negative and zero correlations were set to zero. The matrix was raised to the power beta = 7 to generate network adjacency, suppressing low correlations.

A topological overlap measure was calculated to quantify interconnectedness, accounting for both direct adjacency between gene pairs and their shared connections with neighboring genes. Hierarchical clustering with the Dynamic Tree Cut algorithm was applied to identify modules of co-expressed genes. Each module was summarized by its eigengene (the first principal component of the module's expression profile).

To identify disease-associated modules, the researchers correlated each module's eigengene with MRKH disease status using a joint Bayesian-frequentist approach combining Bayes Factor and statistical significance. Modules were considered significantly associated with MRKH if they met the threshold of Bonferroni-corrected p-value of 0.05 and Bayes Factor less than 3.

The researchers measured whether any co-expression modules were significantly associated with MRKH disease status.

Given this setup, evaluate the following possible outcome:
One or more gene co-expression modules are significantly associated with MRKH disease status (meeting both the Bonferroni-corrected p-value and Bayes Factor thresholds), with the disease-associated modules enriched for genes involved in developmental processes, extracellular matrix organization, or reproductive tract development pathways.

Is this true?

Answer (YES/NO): NO